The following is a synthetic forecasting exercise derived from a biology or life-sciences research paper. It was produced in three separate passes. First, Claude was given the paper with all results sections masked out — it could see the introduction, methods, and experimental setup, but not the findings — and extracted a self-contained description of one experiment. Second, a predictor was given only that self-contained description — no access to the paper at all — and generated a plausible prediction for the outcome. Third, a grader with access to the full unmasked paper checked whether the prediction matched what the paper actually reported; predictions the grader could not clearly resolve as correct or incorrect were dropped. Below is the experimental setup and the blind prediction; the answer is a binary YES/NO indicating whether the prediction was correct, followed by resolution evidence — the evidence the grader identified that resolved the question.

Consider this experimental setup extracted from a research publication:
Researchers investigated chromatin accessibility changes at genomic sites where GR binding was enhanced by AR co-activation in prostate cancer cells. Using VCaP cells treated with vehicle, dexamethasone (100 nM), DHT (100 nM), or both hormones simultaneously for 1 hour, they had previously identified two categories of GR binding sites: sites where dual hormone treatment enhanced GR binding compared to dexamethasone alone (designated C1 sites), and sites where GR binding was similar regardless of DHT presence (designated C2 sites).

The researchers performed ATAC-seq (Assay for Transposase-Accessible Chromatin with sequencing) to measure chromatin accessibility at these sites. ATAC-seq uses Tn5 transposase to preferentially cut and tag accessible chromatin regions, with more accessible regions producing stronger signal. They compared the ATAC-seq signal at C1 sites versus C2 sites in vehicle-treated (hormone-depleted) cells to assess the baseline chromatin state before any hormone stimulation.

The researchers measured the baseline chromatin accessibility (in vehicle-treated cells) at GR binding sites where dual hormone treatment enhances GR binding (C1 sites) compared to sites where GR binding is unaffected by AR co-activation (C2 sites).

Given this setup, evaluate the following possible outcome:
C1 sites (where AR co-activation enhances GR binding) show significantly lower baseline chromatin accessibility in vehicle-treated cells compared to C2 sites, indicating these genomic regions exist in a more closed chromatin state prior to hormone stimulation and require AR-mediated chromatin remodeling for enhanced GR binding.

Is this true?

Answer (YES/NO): YES